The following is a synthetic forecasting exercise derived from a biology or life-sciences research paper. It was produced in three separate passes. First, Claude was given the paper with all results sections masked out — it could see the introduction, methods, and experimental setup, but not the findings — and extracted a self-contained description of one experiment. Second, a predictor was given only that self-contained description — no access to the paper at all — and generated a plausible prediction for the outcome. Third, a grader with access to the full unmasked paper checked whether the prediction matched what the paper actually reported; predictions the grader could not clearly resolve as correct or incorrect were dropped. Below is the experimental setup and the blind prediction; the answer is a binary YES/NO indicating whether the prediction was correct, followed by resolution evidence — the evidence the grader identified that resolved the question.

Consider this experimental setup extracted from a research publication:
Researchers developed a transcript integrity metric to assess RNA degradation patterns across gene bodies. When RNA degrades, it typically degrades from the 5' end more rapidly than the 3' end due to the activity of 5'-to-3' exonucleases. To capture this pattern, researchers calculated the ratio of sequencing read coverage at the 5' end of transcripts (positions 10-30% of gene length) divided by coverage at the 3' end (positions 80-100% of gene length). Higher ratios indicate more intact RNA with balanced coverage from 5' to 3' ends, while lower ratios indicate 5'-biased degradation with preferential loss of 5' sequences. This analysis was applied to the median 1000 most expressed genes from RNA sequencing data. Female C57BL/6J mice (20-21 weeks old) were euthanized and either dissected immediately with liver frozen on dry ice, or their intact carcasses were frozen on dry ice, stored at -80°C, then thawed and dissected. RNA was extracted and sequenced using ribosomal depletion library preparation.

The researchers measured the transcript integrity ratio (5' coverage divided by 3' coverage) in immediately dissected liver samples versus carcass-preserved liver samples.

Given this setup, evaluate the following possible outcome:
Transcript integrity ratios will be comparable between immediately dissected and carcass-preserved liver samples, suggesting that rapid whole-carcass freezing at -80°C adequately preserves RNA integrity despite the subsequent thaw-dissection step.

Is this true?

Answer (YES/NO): NO